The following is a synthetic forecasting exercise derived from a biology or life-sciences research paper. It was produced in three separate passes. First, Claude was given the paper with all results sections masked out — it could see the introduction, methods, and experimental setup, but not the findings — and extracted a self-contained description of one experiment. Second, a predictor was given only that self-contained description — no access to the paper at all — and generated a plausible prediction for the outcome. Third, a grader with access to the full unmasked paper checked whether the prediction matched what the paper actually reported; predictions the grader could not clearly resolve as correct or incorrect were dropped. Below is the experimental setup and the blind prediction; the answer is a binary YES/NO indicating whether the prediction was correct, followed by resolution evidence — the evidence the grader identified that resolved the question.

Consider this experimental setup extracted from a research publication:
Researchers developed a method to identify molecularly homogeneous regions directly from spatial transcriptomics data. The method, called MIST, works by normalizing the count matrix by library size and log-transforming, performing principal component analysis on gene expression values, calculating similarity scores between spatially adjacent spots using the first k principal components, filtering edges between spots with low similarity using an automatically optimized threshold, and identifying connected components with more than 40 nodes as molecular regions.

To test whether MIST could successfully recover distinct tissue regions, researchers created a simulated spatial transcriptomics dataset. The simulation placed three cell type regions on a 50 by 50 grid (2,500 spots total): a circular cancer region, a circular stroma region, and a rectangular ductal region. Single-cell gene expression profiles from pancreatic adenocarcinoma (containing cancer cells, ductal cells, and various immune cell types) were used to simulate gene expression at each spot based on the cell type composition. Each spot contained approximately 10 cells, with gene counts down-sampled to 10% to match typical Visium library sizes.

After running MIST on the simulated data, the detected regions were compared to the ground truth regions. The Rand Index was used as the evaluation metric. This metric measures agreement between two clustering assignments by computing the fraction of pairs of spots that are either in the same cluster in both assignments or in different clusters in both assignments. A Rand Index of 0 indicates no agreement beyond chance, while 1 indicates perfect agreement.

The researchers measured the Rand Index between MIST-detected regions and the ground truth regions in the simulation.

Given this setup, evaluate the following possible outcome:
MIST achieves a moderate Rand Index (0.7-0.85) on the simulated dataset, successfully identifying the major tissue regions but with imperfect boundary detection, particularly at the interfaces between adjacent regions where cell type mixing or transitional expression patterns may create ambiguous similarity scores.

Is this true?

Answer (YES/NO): YES